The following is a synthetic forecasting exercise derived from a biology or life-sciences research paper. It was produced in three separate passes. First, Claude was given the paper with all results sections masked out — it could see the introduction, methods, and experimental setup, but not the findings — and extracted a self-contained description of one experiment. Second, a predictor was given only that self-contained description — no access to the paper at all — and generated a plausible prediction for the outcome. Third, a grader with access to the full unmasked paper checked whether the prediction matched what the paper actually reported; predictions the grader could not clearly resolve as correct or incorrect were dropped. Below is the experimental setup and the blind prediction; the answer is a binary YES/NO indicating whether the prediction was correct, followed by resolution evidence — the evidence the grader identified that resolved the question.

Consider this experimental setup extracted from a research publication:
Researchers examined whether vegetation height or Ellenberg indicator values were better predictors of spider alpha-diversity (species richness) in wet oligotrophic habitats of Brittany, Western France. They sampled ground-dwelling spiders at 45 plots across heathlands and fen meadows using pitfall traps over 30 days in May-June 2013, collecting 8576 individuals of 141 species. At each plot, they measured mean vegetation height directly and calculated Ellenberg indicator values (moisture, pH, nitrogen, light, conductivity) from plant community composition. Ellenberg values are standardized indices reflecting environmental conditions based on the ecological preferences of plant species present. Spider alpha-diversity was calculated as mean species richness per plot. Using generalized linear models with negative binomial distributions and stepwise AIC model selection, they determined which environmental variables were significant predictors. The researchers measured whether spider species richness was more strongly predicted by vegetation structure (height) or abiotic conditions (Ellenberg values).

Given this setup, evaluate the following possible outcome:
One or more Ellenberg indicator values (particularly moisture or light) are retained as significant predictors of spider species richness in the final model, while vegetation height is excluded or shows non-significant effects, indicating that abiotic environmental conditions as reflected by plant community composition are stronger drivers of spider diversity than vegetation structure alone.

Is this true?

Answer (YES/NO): YES